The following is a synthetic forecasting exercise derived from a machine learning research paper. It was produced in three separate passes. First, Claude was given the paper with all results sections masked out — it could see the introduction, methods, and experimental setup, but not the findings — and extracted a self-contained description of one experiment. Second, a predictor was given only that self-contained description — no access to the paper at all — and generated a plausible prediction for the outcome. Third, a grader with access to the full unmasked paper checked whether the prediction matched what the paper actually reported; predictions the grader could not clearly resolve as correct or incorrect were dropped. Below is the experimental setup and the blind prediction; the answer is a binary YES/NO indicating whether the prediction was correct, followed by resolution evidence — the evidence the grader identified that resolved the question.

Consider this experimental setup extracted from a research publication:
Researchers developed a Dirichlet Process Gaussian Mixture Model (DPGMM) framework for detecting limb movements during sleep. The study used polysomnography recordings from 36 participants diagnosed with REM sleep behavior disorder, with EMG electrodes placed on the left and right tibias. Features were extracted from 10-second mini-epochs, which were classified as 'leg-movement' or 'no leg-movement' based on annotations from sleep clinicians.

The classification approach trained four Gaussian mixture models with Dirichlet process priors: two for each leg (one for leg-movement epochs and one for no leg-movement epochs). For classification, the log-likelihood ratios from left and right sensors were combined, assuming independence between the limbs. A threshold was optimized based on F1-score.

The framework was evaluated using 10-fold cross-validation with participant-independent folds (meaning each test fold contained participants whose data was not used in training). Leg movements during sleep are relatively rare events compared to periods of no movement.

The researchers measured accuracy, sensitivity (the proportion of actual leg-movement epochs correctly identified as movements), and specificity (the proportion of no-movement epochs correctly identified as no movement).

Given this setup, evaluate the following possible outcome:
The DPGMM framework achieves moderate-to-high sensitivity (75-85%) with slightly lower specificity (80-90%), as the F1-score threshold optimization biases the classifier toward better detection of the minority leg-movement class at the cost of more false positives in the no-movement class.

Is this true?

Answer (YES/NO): NO